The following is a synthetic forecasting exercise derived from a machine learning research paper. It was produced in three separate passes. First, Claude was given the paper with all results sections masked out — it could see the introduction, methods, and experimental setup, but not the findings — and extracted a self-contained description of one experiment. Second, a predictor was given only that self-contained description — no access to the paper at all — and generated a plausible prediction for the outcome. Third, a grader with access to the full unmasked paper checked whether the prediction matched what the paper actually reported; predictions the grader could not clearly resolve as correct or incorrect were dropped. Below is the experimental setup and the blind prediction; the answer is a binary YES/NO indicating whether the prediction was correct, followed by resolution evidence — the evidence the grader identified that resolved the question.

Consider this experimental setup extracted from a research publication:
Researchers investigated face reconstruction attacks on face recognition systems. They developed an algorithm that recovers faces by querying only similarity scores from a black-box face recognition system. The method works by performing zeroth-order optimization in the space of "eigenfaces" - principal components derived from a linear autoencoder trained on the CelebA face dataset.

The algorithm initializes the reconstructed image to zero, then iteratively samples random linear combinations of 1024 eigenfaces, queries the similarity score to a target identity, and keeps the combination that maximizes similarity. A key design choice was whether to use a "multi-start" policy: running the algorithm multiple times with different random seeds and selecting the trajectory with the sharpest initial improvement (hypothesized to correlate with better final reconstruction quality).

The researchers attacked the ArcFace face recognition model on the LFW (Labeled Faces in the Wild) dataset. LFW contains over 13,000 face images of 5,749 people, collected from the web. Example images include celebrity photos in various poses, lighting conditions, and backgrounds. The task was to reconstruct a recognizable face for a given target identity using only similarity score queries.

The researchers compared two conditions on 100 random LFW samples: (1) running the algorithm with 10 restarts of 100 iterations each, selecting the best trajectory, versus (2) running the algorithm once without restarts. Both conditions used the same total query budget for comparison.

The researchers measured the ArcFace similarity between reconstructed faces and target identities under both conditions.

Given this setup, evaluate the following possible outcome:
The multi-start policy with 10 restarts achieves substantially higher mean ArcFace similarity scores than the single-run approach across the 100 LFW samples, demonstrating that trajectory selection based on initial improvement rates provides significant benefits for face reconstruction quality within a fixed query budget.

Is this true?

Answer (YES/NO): YES